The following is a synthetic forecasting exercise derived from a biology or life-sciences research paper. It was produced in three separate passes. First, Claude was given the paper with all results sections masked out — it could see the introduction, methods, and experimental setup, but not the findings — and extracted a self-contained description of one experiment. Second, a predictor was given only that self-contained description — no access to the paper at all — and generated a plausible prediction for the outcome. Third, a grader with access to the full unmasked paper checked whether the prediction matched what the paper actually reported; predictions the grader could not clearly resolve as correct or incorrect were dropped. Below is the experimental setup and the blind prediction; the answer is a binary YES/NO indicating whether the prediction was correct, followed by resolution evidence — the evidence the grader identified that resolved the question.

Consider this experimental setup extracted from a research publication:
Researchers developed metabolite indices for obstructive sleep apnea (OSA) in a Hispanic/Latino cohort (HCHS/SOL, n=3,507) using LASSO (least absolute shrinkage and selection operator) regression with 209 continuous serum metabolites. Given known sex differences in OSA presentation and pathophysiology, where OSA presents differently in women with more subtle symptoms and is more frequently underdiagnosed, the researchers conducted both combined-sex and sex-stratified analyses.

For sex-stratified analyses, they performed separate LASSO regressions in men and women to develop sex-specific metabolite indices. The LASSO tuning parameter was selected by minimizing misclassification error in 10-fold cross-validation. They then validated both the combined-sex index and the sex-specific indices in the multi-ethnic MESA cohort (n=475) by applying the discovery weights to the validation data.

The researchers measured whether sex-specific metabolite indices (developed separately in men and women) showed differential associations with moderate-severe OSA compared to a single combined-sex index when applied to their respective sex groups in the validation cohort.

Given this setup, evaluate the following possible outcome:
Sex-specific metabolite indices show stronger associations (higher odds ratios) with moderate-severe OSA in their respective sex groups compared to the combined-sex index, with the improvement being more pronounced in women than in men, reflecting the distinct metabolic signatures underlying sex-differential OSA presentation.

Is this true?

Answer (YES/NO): NO